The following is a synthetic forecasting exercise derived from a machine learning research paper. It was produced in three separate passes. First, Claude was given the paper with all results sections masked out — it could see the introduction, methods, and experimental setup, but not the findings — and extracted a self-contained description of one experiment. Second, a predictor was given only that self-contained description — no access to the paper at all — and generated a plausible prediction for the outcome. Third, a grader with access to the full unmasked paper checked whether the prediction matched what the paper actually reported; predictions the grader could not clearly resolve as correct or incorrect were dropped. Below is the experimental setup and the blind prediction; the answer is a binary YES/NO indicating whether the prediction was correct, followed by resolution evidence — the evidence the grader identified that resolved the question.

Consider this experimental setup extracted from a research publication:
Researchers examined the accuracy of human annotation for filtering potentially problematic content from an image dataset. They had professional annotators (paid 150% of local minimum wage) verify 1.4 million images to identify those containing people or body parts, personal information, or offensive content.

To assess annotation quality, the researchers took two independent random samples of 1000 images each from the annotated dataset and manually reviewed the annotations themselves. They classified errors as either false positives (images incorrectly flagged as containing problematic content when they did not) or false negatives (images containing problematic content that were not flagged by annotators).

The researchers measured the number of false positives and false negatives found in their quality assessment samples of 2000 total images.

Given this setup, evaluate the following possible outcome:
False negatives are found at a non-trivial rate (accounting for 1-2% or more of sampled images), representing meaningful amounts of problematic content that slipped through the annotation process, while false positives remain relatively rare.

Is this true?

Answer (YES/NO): NO